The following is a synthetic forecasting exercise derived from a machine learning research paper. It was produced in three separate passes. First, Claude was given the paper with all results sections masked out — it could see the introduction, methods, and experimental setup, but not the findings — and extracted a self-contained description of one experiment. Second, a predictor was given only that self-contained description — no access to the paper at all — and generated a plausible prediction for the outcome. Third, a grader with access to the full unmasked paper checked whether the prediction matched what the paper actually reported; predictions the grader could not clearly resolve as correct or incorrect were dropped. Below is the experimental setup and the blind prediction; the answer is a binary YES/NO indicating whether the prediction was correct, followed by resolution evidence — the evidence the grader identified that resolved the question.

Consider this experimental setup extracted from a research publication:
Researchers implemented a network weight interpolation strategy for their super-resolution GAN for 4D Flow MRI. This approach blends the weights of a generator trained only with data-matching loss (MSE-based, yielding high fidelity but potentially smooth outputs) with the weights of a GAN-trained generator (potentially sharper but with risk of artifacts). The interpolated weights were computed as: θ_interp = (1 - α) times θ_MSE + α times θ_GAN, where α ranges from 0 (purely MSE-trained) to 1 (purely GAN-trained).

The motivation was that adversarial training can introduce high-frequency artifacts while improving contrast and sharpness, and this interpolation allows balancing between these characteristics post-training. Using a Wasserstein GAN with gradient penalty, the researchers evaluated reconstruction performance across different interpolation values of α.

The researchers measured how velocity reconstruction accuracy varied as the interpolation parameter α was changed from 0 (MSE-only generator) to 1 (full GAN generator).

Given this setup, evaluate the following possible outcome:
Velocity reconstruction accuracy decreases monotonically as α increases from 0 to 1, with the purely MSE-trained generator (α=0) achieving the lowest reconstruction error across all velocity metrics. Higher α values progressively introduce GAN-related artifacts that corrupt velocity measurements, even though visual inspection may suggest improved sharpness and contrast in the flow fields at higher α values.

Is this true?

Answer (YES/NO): NO